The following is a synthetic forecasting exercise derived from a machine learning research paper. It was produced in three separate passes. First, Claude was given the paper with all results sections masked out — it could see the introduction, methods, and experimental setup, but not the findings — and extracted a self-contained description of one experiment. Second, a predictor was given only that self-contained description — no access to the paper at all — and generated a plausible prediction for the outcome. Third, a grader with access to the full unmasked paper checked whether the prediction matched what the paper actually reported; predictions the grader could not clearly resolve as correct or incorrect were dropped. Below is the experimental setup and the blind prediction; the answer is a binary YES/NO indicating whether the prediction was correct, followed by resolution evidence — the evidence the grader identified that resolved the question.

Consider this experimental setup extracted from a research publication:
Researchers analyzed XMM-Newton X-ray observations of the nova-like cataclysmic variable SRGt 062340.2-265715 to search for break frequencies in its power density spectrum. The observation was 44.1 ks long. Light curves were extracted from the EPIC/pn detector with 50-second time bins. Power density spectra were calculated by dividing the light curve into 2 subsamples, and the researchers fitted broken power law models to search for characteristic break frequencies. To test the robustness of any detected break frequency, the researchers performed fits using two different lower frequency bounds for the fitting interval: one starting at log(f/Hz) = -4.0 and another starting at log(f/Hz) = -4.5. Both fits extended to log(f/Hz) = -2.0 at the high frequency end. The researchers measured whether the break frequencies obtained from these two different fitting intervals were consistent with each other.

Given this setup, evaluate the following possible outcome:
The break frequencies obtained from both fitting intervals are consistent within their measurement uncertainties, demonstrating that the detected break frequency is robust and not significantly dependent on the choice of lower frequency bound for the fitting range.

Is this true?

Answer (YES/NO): NO